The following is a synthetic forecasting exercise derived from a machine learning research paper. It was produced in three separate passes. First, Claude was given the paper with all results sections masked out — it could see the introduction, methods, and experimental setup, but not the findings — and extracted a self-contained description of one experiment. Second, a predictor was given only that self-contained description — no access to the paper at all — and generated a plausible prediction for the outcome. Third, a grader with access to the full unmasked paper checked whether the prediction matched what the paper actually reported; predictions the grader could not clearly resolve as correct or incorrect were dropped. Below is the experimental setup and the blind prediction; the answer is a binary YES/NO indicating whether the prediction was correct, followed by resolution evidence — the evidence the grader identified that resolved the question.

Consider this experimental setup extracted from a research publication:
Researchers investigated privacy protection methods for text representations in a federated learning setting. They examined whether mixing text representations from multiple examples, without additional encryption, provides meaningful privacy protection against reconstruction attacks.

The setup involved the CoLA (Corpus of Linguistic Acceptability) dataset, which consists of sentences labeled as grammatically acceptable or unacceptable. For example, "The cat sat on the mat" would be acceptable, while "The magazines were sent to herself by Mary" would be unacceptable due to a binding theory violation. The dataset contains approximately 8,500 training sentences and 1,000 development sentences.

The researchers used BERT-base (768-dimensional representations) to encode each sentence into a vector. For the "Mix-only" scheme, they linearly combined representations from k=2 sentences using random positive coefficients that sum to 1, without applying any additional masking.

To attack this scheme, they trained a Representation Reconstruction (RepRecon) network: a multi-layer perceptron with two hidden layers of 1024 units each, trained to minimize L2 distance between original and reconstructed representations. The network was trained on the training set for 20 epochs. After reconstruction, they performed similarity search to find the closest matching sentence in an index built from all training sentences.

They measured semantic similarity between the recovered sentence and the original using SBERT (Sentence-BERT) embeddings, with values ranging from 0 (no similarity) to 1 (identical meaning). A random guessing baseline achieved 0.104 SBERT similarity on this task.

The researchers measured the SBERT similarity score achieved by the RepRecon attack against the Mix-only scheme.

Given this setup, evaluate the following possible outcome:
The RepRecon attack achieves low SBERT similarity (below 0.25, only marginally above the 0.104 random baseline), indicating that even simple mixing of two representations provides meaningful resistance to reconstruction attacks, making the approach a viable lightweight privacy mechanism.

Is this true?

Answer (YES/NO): YES